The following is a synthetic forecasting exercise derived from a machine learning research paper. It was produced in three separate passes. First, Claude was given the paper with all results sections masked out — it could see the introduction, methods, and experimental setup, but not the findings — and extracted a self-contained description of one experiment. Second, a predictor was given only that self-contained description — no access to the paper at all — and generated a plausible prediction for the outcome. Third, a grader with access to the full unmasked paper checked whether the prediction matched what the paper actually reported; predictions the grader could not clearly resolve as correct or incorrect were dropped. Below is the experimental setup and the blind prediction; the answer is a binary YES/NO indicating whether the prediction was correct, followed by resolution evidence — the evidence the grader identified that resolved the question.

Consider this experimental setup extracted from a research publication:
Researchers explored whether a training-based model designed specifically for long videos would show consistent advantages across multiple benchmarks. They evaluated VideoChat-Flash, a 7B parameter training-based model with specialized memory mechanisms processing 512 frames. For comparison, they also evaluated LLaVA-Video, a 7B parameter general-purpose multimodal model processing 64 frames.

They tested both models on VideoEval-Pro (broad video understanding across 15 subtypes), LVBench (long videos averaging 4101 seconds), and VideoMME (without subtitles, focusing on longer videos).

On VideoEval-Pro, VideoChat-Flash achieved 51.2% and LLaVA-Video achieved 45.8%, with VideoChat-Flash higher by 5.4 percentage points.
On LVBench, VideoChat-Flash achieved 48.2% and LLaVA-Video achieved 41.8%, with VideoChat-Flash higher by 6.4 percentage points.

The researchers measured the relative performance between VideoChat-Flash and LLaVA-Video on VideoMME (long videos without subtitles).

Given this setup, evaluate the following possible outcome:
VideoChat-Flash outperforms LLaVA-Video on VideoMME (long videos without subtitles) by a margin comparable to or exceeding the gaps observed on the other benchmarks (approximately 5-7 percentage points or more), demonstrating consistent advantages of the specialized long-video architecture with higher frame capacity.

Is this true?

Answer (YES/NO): NO